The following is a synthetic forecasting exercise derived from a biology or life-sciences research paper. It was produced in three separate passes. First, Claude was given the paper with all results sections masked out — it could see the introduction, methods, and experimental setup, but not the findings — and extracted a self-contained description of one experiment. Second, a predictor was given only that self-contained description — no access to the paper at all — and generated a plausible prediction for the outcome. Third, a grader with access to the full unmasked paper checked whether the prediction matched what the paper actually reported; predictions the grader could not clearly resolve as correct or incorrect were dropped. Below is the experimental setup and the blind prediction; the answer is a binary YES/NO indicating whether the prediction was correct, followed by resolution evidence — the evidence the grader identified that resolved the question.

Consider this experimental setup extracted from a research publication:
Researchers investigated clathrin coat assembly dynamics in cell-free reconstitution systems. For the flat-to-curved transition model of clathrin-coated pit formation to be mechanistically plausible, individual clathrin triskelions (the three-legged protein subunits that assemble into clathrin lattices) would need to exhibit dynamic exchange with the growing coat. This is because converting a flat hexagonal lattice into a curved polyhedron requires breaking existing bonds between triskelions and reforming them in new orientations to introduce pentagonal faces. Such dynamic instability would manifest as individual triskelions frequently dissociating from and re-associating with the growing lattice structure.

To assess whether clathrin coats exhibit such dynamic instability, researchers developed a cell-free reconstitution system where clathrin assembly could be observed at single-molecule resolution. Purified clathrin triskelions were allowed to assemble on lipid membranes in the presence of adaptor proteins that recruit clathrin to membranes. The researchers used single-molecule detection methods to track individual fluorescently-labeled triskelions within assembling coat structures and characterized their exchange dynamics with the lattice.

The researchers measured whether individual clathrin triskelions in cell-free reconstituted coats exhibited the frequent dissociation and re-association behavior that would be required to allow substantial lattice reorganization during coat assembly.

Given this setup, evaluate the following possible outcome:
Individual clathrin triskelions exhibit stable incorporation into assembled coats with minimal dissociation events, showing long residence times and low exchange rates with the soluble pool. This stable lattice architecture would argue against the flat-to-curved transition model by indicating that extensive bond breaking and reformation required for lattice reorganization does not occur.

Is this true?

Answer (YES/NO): YES